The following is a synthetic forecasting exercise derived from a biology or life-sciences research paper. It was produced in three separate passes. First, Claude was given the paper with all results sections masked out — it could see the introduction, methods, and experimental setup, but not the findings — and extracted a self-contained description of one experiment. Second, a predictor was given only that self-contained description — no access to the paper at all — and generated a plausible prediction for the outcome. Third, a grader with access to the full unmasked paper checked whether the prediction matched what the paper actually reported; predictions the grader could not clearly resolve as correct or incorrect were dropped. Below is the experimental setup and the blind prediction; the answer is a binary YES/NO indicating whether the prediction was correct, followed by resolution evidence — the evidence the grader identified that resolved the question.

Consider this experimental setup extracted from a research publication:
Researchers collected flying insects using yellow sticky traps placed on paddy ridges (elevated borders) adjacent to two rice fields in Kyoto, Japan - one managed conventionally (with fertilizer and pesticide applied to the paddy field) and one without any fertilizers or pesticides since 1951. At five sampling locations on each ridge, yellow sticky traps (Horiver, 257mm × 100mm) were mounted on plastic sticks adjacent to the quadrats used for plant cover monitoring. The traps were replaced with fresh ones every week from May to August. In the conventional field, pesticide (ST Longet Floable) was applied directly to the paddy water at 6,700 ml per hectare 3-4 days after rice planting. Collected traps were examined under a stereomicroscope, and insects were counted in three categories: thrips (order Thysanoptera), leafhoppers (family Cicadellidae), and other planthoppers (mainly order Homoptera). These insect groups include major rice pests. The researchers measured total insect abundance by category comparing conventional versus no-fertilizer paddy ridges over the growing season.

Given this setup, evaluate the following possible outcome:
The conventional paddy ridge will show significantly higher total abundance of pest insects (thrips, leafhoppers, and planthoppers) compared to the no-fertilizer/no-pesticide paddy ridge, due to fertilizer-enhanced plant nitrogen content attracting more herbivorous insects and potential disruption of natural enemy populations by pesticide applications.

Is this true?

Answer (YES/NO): NO